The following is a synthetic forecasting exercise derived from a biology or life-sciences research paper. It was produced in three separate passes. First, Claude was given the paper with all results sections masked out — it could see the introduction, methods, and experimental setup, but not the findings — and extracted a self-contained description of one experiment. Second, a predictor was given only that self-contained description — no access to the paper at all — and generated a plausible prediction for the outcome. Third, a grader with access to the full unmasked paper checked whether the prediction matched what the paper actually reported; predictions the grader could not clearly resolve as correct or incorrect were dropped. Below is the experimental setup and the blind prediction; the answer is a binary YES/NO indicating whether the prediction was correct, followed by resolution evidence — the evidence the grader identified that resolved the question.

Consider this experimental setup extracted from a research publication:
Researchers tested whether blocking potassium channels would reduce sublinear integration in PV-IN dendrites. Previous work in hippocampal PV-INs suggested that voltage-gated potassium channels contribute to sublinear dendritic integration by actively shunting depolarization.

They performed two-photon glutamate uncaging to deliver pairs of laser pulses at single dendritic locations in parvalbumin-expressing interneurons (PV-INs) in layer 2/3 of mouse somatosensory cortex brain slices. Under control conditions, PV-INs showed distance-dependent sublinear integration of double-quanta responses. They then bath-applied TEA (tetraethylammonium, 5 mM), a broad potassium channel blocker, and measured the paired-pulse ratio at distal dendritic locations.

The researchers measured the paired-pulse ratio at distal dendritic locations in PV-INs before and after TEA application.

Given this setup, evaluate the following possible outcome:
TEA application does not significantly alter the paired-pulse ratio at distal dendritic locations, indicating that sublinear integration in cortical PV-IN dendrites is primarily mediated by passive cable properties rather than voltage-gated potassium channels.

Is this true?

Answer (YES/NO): YES